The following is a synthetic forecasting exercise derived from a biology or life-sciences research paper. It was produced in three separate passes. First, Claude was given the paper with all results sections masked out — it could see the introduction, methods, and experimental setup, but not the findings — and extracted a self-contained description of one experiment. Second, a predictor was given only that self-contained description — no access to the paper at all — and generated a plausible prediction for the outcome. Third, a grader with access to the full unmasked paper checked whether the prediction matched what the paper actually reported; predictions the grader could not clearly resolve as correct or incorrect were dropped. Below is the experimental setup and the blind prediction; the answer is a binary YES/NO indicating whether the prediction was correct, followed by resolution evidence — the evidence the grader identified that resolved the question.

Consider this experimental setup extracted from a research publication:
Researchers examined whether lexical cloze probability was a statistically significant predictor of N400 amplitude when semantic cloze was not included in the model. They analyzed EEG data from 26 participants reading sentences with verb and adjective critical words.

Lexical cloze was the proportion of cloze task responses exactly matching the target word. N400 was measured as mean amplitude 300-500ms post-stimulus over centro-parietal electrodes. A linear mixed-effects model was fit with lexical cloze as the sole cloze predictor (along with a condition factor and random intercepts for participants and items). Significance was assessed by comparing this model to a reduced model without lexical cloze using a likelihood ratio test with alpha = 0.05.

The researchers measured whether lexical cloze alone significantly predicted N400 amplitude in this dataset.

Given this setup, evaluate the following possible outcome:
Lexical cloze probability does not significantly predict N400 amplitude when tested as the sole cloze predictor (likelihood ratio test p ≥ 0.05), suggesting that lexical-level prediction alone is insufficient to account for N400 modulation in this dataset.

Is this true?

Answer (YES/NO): YES